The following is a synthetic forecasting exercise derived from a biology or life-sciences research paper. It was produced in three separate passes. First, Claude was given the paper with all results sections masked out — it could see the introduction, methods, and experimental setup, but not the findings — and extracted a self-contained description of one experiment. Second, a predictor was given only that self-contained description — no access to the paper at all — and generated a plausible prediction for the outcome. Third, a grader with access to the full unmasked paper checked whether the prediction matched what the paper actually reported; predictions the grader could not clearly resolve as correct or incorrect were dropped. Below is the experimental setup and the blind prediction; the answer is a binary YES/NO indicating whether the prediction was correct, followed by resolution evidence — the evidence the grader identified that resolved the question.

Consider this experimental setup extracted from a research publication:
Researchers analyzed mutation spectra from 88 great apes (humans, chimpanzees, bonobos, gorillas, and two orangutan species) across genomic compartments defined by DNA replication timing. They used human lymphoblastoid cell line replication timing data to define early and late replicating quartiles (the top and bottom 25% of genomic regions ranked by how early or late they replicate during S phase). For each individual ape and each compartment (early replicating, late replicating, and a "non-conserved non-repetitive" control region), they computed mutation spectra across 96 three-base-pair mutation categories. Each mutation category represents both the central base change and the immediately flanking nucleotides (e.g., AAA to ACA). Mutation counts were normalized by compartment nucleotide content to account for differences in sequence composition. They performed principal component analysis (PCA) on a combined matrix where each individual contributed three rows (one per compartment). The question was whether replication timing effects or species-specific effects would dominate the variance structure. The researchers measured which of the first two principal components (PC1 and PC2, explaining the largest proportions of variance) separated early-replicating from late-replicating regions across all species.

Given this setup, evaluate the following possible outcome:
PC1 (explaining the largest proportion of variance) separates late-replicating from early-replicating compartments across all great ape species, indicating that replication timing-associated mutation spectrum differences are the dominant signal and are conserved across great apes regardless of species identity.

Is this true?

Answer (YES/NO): NO